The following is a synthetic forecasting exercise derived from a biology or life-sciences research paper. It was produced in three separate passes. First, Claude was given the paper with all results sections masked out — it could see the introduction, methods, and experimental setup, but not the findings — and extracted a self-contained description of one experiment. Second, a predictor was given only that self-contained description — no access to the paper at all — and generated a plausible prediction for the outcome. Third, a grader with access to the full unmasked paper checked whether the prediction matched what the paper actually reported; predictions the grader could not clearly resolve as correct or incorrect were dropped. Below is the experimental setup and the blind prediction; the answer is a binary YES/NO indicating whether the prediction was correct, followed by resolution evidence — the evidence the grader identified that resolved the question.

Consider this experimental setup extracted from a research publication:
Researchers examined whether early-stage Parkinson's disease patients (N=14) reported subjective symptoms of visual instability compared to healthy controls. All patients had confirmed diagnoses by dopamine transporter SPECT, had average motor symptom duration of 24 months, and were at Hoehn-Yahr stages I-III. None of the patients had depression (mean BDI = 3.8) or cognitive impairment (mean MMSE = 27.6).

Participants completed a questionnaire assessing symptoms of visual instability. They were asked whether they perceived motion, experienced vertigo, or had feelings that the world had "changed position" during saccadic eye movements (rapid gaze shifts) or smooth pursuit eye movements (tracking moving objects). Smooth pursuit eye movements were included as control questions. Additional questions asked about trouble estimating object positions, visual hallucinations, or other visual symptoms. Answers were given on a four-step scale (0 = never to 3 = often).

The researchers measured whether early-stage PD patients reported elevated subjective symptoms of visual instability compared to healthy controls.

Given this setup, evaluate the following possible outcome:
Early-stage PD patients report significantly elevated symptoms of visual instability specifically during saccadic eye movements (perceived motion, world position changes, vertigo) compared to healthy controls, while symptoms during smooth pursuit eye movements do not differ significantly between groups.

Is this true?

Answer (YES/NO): NO